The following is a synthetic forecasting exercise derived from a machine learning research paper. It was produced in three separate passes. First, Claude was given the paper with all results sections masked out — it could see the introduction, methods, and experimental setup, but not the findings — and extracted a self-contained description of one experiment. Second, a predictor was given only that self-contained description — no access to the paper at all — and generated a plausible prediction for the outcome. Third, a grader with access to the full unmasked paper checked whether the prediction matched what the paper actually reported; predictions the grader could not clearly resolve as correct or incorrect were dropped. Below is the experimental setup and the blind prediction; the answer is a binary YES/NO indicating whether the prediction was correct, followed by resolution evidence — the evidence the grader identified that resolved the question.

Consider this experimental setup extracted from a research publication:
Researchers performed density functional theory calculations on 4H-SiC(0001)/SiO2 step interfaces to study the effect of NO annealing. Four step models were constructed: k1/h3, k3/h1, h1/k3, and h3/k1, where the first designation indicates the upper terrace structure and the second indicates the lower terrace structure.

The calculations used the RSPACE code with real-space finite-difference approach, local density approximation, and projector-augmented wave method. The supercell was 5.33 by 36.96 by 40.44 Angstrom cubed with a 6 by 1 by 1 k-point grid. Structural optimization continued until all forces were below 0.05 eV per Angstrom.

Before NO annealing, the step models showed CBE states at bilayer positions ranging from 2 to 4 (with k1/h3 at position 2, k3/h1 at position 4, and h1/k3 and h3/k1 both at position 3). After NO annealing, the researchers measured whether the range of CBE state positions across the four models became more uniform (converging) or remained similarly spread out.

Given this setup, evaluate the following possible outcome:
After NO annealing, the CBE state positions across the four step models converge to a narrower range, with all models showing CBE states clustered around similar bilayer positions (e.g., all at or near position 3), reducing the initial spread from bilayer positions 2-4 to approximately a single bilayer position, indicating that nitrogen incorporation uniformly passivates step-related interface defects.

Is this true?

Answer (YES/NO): NO